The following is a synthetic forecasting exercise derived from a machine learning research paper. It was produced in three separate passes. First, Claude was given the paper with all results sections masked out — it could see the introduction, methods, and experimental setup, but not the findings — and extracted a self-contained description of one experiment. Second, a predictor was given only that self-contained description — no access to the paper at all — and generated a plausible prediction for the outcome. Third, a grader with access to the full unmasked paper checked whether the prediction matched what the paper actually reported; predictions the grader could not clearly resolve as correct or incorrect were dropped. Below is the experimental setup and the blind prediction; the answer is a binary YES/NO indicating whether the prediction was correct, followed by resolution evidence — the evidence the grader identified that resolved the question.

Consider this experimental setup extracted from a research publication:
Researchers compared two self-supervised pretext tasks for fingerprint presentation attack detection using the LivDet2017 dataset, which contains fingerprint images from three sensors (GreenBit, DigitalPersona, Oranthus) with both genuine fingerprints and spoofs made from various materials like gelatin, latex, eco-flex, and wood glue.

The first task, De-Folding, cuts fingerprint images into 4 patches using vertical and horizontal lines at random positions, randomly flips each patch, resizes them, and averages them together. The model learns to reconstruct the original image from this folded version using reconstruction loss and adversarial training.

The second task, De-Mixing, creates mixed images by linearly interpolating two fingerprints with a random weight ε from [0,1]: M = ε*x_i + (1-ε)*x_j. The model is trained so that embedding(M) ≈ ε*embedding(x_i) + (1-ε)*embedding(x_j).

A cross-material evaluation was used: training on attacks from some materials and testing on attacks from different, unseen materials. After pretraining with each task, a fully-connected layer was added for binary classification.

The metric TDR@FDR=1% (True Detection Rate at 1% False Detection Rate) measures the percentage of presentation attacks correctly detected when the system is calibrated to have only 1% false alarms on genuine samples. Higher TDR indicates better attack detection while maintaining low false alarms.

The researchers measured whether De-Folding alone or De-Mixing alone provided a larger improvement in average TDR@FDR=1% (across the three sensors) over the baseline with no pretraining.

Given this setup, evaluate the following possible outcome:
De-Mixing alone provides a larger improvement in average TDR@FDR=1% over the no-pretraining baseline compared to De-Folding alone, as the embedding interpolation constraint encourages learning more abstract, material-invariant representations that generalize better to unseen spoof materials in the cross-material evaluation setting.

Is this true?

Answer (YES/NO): YES